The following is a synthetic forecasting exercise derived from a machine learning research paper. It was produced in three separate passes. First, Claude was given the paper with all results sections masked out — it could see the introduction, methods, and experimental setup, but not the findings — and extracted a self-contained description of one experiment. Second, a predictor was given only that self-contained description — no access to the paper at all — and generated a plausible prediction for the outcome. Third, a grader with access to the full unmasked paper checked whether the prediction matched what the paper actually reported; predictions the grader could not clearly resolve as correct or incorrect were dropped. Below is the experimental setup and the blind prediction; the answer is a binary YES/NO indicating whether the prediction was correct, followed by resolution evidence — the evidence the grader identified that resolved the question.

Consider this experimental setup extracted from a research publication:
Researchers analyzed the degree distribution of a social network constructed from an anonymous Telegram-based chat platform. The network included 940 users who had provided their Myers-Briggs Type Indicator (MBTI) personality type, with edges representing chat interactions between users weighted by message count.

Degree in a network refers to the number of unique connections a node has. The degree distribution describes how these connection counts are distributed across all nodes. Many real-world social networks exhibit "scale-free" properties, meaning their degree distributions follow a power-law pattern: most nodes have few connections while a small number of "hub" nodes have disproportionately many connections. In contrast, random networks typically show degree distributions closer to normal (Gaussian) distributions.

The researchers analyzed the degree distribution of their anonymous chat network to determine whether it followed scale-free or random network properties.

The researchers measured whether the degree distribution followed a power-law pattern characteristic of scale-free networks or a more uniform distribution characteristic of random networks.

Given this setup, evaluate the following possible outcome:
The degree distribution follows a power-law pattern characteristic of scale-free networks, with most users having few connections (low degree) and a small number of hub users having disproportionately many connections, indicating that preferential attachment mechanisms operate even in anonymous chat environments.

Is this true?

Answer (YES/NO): YES